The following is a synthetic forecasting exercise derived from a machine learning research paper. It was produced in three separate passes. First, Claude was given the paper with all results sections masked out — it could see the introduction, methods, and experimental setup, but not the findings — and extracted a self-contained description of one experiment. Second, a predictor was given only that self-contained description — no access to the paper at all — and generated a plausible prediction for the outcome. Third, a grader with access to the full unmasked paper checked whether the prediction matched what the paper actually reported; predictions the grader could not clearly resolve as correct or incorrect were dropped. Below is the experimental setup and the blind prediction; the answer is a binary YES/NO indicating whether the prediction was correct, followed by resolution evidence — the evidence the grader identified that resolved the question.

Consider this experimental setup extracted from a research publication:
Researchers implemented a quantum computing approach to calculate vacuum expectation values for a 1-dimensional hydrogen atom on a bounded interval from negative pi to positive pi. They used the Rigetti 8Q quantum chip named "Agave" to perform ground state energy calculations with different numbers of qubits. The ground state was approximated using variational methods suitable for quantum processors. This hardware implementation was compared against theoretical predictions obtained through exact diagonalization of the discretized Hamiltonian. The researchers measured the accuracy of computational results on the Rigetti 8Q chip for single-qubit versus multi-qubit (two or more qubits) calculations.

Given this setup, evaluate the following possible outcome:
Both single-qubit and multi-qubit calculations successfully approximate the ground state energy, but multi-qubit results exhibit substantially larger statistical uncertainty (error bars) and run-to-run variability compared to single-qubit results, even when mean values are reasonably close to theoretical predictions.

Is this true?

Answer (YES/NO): NO